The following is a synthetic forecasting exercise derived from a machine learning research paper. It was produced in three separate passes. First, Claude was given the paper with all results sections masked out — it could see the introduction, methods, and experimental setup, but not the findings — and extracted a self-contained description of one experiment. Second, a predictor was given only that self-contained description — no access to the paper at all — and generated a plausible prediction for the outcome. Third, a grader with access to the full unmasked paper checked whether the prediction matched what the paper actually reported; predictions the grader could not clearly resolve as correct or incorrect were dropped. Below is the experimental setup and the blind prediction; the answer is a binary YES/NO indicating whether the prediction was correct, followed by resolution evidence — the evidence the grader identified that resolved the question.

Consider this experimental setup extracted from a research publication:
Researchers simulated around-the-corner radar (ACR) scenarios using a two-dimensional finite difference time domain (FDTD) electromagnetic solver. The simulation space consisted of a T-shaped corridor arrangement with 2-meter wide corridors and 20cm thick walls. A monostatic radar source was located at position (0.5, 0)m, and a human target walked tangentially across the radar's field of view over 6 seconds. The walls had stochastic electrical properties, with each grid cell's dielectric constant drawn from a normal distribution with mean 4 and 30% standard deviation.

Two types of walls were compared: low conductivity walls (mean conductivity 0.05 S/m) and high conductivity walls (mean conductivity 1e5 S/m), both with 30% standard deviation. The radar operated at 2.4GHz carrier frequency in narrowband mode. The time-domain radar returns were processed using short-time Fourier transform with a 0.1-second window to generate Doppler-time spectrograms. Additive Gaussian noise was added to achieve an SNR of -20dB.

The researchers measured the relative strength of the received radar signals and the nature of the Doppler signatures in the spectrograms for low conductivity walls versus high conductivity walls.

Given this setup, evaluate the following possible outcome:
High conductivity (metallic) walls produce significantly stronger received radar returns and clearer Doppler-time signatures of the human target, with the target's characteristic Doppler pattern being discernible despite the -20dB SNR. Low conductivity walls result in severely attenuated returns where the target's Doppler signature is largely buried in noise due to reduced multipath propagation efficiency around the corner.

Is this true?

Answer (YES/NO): NO